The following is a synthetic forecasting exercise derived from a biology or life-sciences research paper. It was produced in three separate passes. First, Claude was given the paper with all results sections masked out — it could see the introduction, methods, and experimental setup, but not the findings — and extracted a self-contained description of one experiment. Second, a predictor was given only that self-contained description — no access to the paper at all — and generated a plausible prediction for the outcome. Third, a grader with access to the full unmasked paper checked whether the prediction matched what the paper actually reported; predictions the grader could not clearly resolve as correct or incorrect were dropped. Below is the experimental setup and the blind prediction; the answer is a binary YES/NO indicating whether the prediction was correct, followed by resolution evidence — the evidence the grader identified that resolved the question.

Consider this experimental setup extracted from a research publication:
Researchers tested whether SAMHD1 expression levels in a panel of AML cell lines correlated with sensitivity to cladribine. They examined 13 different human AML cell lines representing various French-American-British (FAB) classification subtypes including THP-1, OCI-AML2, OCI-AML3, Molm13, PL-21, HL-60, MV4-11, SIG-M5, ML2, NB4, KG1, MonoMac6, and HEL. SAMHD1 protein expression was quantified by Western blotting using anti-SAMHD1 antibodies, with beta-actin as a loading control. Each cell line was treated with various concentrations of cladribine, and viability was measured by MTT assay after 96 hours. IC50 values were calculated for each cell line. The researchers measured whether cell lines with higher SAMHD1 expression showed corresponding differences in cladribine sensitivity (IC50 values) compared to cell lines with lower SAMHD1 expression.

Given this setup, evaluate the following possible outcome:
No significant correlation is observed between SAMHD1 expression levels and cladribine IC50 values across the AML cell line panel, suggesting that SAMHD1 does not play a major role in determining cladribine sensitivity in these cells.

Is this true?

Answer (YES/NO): YES